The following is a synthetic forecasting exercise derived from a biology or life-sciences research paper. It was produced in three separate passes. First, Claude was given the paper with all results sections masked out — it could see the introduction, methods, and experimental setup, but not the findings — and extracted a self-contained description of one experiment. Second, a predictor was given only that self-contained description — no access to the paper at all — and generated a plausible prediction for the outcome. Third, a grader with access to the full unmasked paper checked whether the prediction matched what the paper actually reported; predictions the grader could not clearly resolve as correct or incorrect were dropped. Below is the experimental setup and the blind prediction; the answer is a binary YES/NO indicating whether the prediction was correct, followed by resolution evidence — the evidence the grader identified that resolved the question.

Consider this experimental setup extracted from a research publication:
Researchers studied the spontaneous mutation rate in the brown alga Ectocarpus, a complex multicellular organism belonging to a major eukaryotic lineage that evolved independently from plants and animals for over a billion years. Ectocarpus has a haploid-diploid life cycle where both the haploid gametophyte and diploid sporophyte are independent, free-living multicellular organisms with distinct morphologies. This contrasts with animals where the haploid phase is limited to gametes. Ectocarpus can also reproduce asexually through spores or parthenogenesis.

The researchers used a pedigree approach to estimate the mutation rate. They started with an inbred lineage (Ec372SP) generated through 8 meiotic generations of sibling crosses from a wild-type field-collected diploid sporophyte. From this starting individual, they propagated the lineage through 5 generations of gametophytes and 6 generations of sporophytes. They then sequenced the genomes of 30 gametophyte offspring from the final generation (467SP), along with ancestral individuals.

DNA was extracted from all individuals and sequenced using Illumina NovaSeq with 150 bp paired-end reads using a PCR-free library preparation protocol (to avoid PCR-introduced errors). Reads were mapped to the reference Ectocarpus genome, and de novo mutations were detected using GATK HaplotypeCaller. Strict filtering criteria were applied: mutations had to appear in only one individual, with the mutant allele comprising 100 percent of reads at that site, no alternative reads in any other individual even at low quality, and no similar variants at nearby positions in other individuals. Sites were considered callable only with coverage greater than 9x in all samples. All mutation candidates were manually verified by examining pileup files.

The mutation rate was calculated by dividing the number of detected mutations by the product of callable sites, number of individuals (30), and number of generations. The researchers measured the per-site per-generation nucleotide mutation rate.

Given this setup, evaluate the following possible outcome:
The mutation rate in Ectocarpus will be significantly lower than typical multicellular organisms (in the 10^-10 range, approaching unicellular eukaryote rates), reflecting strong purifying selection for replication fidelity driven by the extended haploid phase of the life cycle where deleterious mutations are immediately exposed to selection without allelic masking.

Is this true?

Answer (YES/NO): YES